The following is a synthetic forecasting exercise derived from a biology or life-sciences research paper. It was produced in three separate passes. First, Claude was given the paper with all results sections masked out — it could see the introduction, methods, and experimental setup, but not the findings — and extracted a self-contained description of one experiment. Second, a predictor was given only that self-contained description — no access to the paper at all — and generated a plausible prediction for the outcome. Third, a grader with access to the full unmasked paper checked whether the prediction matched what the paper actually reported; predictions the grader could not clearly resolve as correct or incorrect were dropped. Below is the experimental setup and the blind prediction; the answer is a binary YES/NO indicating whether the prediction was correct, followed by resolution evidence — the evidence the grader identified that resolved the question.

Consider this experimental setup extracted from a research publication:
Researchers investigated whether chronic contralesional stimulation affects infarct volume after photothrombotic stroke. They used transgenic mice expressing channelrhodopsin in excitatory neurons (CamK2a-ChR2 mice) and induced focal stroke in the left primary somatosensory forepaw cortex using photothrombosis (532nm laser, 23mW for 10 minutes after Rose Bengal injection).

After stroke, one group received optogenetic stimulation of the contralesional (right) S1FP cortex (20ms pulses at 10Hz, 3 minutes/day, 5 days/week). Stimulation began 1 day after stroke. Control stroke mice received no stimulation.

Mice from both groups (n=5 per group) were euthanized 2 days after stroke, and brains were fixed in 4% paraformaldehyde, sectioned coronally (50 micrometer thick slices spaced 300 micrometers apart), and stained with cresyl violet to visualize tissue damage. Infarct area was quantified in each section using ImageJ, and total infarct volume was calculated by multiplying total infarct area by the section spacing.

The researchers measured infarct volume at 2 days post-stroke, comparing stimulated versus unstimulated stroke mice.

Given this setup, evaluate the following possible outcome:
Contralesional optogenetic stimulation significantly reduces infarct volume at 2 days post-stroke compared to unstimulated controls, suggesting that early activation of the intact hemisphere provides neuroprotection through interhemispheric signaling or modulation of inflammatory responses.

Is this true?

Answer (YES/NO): NO